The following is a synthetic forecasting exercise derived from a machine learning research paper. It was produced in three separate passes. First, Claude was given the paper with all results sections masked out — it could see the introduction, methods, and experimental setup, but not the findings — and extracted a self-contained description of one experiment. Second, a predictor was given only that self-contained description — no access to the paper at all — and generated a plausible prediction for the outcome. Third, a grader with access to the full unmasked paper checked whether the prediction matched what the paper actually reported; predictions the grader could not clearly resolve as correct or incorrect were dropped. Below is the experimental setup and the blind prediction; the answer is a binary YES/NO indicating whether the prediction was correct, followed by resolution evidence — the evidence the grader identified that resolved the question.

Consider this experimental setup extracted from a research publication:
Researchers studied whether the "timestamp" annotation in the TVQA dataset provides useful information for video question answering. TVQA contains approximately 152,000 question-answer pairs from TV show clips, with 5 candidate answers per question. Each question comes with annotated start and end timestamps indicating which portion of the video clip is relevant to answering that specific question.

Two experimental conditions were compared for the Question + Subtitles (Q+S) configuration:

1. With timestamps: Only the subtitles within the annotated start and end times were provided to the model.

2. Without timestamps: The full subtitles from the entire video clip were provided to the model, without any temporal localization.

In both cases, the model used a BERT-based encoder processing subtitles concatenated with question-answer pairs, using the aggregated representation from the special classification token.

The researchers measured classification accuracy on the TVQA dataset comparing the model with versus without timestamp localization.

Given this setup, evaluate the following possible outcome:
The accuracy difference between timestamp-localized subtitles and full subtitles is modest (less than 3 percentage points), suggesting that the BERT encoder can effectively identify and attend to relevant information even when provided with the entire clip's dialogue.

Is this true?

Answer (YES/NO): YES